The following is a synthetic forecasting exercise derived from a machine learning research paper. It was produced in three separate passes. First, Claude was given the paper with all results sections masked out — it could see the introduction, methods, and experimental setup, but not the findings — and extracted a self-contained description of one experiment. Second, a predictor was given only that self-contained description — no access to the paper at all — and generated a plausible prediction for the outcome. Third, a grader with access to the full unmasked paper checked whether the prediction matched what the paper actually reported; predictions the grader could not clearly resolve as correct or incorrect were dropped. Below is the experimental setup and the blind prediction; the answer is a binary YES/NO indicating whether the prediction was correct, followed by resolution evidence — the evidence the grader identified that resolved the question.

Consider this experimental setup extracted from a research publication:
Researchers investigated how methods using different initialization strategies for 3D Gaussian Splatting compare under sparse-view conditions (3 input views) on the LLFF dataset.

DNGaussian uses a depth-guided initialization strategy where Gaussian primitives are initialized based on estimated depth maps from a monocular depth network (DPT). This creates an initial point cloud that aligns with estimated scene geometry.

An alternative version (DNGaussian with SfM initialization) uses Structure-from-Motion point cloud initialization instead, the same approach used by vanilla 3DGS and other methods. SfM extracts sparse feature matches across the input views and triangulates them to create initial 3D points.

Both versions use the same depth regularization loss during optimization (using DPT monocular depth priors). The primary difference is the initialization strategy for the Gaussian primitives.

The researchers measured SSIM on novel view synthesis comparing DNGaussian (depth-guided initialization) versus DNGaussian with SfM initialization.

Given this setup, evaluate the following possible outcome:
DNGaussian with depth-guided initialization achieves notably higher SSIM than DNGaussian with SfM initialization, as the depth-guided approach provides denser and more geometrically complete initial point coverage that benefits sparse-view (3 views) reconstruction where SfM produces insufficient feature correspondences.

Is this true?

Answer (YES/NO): NO